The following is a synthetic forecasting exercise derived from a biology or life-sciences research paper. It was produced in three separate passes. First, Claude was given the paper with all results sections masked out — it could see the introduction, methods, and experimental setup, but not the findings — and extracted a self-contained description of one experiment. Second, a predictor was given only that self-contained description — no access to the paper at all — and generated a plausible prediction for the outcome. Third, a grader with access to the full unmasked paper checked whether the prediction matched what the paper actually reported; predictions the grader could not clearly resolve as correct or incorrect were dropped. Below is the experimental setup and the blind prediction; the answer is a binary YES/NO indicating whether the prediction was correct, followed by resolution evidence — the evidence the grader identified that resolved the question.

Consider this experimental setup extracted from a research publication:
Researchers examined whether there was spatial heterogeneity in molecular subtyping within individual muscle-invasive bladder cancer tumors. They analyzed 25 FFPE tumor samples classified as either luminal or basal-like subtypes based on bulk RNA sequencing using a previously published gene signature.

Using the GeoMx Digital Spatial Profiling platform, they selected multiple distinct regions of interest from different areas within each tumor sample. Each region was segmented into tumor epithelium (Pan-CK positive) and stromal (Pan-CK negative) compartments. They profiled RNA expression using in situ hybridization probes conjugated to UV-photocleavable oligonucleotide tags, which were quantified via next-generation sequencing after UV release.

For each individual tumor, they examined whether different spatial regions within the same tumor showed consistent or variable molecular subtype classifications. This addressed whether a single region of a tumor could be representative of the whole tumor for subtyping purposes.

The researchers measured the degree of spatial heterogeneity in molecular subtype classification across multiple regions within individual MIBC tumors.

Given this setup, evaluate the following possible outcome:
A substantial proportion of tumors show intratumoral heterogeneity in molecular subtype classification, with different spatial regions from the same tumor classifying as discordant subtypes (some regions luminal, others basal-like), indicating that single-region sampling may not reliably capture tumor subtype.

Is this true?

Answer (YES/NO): NO